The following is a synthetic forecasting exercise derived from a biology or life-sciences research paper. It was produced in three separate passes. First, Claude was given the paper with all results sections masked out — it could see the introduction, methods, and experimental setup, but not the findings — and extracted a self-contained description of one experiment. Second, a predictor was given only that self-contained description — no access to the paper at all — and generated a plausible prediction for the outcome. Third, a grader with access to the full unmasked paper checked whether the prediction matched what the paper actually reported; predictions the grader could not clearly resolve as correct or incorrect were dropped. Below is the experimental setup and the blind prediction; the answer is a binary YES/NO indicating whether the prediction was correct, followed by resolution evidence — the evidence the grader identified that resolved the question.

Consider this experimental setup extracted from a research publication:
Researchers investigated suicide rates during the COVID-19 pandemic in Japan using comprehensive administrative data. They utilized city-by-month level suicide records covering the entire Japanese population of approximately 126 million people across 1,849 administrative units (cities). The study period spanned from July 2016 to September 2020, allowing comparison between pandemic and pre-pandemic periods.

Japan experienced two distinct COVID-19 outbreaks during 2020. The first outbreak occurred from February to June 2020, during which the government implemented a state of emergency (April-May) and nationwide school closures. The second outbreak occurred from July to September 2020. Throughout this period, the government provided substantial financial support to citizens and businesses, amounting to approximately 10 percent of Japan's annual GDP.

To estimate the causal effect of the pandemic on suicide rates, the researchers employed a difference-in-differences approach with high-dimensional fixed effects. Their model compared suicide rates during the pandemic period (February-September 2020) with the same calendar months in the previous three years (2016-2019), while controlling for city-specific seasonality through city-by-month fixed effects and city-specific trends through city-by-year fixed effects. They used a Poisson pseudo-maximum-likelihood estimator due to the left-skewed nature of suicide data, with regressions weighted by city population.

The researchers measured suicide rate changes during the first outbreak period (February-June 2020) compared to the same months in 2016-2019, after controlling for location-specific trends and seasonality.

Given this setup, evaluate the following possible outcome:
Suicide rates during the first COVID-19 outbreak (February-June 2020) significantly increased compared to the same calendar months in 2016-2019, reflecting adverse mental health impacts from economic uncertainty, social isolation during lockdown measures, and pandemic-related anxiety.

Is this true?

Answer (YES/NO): NO